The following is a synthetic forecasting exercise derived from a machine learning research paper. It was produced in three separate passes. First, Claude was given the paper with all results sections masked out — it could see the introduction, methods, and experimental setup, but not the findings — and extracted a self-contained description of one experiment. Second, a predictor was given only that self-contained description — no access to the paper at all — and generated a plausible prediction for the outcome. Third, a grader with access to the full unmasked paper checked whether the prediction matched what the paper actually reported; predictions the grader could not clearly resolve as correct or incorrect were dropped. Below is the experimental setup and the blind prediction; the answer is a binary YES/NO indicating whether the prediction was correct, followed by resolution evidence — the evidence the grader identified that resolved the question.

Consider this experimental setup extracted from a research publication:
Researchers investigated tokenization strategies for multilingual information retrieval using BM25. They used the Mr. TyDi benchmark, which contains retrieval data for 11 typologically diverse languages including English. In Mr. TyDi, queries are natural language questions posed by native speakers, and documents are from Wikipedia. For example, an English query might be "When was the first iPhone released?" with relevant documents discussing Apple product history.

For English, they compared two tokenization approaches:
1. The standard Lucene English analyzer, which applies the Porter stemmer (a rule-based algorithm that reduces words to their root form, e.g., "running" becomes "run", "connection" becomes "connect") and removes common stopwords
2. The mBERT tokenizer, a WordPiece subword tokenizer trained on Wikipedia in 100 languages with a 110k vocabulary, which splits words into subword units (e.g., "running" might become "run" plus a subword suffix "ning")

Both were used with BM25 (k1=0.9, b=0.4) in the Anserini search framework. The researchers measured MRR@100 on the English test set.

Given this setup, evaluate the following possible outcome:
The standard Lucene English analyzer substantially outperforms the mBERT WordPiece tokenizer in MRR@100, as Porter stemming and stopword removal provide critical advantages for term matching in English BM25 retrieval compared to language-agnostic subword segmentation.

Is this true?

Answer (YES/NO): NO